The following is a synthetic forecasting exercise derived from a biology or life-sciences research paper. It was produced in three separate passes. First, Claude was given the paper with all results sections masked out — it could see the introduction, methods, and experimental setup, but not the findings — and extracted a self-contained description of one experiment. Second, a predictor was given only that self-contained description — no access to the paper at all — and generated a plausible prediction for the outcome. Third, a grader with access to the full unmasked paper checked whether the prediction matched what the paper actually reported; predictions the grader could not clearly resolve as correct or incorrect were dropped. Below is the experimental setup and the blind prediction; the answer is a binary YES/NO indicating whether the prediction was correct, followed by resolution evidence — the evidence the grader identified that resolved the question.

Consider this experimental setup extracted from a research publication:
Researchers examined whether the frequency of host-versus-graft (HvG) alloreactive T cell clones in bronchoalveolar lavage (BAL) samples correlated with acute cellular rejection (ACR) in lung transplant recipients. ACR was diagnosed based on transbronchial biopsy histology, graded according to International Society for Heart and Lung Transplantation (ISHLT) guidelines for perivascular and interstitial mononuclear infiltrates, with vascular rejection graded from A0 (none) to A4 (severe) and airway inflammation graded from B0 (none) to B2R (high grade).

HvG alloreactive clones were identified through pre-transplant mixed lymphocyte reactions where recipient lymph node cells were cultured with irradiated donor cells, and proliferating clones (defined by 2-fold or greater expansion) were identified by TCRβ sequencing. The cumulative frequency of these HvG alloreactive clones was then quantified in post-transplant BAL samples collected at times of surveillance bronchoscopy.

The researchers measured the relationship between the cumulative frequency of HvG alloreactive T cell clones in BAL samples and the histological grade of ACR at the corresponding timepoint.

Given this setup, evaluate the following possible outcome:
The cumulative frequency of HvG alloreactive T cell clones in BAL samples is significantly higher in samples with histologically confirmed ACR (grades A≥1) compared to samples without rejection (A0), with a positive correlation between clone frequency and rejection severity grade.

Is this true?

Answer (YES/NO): NO